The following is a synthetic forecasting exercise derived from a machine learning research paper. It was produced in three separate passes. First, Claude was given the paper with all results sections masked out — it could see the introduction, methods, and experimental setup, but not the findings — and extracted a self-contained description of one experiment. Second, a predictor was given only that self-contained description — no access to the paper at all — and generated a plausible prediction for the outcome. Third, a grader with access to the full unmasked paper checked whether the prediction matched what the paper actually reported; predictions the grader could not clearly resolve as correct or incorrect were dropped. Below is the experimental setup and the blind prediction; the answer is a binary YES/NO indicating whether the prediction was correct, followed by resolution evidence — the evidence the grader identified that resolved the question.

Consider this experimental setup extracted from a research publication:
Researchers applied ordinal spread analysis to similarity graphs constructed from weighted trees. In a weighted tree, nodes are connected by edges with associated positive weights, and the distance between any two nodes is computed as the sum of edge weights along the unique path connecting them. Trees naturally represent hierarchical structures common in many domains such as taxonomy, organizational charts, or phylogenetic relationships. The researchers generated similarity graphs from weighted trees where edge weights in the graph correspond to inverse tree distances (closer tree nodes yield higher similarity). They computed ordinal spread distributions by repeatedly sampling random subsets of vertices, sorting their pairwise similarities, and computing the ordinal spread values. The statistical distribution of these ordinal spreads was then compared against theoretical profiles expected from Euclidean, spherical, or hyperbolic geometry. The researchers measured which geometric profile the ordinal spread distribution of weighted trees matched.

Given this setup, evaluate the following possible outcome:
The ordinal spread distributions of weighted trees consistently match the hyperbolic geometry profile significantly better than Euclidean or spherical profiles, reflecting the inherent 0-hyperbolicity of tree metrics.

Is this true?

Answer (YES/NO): YES